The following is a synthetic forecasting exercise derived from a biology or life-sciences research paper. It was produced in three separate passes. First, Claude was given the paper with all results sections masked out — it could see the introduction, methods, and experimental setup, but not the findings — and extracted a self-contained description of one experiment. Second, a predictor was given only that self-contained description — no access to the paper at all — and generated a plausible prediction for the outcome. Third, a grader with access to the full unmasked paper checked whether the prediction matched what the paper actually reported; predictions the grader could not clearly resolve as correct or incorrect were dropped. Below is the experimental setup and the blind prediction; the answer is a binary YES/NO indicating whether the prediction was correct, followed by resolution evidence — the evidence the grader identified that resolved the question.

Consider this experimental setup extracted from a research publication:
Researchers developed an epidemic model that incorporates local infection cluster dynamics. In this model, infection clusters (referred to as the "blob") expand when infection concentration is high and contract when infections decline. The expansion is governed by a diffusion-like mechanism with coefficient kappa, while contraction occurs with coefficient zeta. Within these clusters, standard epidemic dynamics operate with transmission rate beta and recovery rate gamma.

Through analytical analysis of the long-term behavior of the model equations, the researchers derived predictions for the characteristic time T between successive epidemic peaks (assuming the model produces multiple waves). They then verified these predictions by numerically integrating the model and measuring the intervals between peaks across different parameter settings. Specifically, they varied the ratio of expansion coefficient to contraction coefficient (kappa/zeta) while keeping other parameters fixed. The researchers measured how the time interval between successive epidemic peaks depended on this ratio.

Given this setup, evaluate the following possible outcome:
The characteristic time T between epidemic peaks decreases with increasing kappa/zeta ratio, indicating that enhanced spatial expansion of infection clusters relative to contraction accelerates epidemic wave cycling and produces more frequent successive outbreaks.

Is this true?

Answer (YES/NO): NO